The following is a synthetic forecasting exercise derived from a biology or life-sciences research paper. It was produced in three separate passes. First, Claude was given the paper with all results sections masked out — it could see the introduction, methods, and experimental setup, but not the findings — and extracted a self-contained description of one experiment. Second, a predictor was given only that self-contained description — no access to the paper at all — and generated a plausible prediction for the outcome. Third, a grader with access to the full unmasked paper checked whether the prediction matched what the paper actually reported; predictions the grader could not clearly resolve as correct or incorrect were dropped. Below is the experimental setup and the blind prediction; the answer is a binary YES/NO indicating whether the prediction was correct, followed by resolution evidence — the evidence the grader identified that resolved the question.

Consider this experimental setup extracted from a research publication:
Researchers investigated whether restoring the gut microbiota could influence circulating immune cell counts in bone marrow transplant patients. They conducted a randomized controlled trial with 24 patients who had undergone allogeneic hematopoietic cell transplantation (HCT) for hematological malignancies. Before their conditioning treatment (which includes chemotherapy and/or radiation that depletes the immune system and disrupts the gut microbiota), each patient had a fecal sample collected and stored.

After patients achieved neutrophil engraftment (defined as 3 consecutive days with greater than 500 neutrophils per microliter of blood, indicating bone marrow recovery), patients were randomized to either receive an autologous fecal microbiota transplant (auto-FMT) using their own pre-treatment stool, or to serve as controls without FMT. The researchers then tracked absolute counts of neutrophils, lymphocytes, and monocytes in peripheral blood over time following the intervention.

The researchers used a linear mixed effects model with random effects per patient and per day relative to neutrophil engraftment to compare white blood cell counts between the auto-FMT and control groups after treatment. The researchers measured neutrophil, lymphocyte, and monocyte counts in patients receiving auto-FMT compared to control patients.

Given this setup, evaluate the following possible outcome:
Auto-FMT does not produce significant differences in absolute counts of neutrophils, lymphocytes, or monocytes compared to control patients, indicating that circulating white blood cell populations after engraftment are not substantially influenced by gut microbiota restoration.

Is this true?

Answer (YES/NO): NO